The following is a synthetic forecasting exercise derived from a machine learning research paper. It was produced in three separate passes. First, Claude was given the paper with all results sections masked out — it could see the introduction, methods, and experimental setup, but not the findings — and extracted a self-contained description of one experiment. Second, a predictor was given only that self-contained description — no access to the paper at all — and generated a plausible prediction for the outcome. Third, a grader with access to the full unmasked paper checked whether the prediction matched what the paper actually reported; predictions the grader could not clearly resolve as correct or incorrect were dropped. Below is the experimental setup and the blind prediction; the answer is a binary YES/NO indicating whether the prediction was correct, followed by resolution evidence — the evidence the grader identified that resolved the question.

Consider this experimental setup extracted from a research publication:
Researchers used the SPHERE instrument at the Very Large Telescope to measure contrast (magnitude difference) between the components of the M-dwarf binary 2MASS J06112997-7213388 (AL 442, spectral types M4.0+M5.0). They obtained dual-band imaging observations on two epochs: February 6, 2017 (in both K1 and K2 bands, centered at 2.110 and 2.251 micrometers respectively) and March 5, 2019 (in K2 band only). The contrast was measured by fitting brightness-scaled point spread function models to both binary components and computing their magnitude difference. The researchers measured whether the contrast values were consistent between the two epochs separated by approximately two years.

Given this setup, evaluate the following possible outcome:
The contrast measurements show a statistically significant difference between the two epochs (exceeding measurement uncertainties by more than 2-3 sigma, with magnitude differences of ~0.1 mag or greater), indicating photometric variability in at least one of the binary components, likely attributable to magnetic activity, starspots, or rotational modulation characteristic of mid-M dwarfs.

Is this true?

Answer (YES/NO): NO